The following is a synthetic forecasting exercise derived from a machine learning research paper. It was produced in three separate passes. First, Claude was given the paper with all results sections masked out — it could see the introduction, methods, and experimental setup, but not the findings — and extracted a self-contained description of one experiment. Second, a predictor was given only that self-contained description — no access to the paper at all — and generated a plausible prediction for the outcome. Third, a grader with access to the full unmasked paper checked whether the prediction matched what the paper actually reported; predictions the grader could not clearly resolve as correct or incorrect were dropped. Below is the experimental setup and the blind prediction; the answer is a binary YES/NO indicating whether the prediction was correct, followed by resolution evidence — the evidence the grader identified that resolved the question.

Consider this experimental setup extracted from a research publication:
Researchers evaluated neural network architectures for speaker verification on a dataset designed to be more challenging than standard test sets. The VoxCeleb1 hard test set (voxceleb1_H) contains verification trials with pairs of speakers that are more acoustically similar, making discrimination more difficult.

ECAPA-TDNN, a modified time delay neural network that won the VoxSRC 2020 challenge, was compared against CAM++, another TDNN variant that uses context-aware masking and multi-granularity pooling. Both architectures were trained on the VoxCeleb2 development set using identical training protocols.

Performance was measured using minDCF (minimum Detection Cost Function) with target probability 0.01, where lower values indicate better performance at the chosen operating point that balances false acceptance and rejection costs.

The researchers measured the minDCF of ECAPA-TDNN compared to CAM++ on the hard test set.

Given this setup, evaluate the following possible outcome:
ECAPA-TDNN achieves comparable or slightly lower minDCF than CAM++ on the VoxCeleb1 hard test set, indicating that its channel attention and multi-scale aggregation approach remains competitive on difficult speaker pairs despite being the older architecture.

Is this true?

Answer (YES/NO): NO